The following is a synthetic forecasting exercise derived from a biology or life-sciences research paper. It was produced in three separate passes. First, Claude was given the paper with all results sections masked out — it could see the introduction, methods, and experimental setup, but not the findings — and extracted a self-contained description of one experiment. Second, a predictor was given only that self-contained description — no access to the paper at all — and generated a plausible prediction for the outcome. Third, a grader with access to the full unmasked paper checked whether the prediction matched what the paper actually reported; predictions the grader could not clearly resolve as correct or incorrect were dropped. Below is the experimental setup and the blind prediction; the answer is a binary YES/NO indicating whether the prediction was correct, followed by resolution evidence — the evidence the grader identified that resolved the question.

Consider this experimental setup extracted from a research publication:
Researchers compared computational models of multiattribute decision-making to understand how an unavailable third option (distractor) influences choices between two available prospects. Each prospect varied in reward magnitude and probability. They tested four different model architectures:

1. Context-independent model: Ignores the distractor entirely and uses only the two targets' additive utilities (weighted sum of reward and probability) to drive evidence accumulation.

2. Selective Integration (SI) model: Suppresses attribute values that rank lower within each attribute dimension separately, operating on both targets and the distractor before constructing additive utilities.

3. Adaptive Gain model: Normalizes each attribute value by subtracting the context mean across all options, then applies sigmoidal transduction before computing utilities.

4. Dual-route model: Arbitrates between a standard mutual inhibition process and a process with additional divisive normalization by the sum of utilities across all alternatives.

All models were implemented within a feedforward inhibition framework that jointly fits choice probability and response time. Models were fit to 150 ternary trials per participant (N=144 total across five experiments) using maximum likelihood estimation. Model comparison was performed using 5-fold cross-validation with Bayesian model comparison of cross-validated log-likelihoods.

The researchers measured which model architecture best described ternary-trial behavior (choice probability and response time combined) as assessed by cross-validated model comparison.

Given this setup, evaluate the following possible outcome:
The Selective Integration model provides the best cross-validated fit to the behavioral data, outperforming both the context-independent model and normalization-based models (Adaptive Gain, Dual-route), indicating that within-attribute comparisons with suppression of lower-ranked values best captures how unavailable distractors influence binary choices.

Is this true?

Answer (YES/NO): YES